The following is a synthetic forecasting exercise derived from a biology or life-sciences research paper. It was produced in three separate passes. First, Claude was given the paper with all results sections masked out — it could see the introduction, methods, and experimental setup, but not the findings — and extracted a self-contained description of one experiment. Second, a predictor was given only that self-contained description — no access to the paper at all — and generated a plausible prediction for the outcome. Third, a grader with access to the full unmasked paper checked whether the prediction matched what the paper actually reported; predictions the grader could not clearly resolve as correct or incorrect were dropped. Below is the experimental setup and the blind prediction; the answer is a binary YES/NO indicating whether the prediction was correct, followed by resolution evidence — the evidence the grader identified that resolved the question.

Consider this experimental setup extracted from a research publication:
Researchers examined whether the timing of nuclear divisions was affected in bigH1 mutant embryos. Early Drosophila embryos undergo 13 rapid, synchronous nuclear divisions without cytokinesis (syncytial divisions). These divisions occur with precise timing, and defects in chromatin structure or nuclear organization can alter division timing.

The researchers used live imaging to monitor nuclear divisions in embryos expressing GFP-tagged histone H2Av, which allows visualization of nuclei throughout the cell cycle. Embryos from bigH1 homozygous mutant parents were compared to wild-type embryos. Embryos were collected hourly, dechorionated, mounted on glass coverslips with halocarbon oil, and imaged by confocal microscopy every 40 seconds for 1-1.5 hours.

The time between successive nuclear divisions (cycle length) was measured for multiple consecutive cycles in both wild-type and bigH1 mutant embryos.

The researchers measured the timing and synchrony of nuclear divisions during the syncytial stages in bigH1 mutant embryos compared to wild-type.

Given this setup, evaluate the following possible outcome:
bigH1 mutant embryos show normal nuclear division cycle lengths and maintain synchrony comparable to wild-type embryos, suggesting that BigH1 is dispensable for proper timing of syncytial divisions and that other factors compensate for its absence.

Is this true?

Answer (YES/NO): YES